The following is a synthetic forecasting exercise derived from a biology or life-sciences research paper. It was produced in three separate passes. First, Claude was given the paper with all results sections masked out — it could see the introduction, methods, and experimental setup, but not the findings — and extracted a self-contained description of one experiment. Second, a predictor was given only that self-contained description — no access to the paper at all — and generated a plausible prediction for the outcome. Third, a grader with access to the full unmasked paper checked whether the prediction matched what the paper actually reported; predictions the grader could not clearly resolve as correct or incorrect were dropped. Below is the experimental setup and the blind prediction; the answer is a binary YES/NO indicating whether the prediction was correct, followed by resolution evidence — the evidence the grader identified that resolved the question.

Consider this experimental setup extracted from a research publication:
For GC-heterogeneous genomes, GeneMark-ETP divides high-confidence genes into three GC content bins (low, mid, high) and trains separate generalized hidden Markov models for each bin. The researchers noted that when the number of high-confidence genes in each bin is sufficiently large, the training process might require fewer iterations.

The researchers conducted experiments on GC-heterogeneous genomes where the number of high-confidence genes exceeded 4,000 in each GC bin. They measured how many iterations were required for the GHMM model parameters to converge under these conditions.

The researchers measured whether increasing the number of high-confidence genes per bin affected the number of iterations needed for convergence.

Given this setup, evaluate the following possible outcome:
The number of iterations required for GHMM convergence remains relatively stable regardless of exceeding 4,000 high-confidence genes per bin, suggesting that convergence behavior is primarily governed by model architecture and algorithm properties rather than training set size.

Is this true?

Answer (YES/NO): NO